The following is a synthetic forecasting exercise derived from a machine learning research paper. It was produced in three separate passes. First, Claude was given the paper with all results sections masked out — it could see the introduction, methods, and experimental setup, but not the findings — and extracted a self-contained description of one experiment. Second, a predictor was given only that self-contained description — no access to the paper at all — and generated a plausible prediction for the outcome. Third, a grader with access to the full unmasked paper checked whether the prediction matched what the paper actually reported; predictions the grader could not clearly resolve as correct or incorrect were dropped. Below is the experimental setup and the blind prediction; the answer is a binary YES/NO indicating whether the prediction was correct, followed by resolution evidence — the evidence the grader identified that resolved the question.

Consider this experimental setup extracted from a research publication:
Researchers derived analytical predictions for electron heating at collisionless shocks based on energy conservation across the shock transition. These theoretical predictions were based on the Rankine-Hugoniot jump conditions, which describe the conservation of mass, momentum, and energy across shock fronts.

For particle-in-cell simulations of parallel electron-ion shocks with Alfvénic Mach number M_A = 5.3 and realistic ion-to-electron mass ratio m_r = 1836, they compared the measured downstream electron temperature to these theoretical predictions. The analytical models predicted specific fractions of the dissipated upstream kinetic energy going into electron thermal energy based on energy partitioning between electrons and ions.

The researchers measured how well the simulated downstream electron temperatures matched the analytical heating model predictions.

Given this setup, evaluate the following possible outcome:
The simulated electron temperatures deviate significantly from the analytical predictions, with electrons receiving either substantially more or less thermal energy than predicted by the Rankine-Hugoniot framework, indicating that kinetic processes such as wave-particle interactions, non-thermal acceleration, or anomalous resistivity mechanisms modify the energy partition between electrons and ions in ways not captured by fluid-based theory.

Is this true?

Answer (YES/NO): YES